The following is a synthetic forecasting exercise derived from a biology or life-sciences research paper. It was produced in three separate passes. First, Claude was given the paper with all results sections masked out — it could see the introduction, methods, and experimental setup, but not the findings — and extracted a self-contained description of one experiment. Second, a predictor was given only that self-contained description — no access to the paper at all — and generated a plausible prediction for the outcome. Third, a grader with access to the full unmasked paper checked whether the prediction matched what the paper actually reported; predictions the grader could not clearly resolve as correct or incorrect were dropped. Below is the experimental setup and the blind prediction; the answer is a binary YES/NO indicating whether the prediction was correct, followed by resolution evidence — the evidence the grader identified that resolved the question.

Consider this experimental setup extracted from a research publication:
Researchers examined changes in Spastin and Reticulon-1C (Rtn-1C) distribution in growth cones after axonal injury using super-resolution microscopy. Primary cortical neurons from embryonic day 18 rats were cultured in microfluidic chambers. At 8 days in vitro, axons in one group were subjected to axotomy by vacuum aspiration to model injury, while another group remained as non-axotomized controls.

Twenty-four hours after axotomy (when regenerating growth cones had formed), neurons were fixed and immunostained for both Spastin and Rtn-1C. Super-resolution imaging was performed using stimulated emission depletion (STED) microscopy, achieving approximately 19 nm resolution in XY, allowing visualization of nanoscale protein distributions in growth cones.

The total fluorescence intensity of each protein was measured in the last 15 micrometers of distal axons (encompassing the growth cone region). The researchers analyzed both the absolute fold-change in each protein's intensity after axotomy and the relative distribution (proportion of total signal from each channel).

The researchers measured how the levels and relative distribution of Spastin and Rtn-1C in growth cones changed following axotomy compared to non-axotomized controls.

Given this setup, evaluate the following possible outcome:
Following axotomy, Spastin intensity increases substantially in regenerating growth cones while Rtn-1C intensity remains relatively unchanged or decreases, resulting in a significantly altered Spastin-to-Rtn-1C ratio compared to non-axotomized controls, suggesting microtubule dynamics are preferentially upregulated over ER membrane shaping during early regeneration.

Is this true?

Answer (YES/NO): NO